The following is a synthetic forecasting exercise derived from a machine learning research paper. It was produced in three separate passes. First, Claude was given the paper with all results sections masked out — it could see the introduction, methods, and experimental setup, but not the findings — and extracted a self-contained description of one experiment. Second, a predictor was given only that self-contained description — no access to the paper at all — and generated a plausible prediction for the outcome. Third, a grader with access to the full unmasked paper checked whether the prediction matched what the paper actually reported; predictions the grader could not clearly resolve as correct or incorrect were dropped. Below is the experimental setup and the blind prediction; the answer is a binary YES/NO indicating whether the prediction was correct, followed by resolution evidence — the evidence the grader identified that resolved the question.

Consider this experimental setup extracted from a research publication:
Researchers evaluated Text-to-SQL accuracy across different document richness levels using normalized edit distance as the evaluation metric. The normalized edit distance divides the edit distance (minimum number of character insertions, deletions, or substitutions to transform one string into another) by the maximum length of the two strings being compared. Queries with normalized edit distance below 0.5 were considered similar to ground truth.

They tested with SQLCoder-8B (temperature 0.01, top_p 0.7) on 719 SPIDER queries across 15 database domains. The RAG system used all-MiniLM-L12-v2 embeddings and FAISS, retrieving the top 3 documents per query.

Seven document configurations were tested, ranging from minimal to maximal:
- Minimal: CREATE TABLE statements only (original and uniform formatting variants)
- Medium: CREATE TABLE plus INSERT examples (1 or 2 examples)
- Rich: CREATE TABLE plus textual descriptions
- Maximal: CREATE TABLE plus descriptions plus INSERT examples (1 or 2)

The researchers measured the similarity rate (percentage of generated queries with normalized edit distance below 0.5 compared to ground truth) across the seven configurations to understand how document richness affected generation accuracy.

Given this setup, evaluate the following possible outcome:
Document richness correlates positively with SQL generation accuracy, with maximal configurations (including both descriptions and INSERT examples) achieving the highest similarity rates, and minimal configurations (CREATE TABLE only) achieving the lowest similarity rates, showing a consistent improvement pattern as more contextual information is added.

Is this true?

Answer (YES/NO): NO